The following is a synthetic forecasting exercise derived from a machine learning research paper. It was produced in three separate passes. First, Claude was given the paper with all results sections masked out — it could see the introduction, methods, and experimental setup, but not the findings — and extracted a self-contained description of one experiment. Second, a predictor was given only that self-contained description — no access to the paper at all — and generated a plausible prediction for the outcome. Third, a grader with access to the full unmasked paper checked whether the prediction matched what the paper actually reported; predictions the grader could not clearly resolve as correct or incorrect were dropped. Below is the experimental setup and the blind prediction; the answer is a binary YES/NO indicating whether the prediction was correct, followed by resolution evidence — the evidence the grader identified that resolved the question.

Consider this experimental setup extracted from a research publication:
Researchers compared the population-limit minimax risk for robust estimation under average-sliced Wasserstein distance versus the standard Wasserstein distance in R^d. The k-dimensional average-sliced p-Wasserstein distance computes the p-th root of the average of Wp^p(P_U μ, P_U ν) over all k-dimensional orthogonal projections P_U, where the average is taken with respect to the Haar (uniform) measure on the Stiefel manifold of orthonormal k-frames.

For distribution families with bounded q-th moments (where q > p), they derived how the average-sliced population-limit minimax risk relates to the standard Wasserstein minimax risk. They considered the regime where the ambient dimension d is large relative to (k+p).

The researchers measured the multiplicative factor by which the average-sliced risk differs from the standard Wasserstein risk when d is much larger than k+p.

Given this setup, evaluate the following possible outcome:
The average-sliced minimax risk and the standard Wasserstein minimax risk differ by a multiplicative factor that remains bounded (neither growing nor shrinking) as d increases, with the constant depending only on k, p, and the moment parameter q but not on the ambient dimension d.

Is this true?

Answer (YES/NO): NO